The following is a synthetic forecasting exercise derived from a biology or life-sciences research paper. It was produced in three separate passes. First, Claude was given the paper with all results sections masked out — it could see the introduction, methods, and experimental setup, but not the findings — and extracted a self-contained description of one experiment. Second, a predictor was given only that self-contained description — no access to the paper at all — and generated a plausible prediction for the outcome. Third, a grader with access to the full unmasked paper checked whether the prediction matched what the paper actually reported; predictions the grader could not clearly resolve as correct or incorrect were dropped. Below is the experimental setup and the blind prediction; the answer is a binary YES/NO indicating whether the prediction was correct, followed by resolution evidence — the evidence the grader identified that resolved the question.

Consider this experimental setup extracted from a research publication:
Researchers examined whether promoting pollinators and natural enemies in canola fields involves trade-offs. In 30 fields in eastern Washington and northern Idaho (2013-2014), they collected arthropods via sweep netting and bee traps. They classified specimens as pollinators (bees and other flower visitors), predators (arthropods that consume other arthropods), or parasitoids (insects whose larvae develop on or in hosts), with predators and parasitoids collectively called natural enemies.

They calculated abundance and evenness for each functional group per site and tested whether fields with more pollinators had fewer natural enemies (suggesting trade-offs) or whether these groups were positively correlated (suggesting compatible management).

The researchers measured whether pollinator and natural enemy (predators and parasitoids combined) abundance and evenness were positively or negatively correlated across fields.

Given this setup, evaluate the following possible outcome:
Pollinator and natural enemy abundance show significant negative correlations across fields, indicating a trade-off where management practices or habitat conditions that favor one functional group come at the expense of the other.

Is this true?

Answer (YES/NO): NO